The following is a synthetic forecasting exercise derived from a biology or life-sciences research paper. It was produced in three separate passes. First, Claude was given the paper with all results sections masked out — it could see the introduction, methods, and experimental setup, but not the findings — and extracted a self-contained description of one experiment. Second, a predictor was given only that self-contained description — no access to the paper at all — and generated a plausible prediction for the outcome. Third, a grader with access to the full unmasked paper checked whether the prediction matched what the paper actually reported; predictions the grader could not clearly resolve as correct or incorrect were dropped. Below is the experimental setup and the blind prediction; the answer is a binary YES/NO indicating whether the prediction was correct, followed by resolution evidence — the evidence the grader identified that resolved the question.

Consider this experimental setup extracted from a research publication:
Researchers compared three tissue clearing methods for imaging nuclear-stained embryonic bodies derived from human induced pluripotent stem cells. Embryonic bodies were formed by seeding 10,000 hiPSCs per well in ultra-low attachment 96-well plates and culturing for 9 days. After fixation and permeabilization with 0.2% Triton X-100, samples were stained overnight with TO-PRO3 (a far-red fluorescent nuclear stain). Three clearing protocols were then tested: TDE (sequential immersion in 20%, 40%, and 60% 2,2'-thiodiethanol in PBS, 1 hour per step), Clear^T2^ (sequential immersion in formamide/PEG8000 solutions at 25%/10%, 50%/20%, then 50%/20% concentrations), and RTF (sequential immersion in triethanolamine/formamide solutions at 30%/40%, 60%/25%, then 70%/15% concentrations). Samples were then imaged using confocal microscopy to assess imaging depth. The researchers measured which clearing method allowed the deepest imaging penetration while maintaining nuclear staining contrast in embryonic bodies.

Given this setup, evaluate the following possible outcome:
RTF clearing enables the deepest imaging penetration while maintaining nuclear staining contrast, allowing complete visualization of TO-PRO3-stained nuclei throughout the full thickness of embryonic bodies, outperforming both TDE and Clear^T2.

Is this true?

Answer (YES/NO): YES